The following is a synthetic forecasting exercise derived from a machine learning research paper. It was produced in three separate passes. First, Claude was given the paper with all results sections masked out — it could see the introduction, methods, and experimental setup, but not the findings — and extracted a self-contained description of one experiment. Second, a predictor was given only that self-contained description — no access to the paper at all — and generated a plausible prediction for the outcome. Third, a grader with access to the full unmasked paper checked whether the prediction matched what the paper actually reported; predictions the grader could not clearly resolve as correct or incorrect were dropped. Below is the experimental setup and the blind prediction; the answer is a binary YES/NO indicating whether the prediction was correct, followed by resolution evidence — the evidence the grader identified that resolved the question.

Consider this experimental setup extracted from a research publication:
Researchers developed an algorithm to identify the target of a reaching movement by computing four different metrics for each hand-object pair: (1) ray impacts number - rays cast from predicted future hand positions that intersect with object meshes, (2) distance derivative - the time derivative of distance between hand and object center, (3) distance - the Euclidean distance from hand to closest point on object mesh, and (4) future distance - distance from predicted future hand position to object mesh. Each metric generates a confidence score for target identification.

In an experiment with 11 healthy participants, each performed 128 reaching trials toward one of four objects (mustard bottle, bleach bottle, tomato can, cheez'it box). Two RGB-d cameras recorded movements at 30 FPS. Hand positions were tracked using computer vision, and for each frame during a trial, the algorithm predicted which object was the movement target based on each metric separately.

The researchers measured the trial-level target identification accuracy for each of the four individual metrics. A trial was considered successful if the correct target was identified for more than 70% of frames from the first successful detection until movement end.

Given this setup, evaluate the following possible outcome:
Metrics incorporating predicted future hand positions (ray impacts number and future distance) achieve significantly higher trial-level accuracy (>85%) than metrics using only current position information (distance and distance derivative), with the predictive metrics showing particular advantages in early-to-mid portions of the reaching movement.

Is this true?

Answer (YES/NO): NO